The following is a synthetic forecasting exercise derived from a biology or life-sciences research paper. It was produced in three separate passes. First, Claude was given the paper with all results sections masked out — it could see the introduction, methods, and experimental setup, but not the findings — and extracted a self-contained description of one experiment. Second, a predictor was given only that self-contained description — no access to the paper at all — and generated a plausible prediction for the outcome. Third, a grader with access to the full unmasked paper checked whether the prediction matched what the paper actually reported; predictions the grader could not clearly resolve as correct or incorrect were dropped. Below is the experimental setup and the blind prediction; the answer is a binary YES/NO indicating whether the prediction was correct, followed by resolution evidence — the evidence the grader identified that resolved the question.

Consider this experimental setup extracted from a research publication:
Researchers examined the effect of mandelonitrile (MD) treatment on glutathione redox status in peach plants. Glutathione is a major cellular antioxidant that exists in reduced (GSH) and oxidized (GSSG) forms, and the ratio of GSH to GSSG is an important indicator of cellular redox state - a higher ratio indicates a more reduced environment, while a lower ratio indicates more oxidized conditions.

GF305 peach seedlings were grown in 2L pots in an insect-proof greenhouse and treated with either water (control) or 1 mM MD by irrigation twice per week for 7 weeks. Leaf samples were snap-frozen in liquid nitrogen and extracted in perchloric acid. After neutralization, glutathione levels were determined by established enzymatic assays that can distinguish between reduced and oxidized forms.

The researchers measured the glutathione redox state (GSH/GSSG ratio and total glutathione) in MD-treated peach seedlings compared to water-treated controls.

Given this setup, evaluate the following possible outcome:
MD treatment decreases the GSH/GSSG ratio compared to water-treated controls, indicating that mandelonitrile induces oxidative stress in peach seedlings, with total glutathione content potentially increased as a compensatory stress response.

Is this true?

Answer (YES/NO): NO